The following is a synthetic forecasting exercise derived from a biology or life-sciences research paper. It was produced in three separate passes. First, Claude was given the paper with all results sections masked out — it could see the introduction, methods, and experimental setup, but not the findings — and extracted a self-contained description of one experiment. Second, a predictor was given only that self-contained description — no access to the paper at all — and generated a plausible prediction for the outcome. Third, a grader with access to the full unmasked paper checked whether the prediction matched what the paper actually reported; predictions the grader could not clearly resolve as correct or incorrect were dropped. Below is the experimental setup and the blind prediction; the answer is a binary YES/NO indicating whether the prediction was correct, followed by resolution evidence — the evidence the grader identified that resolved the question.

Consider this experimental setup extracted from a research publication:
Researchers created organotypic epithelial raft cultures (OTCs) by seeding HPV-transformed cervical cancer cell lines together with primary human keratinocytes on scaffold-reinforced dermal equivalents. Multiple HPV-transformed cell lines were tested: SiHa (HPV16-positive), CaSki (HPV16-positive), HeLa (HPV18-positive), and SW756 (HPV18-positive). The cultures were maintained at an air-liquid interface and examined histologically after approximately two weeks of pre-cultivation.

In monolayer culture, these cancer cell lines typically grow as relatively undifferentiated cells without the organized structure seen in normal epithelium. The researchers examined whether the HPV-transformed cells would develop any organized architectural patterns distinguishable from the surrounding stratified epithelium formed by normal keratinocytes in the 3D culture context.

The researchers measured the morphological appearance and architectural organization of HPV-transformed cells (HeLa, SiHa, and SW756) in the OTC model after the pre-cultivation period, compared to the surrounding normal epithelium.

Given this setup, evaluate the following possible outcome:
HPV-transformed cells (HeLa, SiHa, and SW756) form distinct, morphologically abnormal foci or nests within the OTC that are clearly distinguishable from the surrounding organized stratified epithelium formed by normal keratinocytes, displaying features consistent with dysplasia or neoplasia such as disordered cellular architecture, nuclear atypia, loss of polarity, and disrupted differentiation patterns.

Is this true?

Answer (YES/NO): YES